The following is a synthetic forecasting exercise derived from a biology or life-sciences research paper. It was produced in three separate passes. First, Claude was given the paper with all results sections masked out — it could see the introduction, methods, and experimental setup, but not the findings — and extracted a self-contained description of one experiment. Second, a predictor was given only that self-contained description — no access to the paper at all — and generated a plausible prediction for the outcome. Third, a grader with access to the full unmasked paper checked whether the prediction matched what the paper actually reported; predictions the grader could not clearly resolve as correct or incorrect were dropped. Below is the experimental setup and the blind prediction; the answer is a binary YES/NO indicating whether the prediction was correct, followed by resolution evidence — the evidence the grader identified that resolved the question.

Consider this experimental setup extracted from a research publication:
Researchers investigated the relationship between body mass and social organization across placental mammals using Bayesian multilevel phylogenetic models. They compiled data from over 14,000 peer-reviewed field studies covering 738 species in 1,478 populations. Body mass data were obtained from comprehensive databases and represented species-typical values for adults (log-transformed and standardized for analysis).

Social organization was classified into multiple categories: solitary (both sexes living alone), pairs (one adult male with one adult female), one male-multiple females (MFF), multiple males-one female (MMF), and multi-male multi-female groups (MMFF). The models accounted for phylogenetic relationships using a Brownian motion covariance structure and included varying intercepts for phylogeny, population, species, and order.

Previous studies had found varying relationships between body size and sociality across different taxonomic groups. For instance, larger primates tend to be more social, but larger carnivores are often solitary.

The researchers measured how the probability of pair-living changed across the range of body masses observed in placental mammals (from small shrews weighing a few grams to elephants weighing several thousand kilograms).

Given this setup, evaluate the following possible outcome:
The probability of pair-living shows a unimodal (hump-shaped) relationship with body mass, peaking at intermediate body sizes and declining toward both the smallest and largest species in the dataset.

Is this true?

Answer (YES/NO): NO